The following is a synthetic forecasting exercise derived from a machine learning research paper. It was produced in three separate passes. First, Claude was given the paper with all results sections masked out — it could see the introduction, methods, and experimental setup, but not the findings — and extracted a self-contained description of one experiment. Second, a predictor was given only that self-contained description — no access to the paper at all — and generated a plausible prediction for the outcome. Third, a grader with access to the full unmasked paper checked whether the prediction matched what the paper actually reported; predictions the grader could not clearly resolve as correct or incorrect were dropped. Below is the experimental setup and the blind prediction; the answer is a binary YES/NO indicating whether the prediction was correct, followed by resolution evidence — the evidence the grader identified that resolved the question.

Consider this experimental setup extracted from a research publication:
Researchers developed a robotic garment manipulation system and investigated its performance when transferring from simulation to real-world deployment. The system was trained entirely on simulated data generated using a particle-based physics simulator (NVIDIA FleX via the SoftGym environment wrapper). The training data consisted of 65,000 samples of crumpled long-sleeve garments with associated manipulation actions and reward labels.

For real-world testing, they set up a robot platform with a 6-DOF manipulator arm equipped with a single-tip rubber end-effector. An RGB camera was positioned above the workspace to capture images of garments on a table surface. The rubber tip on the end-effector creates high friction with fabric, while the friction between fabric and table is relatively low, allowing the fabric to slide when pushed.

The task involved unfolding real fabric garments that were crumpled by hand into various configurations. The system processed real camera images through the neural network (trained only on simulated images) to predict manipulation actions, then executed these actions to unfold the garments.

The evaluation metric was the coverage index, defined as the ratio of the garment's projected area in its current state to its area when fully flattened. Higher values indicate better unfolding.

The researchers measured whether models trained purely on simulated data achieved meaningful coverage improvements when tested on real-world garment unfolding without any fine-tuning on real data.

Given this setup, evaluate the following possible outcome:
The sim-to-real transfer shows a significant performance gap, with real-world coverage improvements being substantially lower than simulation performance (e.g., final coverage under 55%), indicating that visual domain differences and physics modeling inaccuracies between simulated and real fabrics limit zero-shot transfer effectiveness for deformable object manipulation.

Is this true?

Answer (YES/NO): NO